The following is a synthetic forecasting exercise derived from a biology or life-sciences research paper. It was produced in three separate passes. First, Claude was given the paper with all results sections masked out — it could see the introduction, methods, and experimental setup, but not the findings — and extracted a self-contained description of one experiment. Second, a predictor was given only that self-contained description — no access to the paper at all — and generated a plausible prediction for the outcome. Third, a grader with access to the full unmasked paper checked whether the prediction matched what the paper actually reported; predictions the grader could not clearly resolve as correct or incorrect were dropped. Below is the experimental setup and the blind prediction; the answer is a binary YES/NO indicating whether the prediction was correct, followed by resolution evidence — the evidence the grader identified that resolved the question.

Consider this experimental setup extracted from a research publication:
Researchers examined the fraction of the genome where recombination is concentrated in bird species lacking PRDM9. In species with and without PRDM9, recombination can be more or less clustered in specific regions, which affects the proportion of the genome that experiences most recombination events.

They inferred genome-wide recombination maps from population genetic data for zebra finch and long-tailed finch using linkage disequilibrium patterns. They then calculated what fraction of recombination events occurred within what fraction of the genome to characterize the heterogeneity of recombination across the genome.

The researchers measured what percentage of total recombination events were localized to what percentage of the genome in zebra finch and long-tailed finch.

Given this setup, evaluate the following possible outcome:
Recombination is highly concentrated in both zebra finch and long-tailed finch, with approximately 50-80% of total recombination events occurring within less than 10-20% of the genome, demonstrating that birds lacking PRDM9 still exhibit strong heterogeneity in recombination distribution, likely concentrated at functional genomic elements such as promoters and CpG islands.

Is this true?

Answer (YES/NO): NO